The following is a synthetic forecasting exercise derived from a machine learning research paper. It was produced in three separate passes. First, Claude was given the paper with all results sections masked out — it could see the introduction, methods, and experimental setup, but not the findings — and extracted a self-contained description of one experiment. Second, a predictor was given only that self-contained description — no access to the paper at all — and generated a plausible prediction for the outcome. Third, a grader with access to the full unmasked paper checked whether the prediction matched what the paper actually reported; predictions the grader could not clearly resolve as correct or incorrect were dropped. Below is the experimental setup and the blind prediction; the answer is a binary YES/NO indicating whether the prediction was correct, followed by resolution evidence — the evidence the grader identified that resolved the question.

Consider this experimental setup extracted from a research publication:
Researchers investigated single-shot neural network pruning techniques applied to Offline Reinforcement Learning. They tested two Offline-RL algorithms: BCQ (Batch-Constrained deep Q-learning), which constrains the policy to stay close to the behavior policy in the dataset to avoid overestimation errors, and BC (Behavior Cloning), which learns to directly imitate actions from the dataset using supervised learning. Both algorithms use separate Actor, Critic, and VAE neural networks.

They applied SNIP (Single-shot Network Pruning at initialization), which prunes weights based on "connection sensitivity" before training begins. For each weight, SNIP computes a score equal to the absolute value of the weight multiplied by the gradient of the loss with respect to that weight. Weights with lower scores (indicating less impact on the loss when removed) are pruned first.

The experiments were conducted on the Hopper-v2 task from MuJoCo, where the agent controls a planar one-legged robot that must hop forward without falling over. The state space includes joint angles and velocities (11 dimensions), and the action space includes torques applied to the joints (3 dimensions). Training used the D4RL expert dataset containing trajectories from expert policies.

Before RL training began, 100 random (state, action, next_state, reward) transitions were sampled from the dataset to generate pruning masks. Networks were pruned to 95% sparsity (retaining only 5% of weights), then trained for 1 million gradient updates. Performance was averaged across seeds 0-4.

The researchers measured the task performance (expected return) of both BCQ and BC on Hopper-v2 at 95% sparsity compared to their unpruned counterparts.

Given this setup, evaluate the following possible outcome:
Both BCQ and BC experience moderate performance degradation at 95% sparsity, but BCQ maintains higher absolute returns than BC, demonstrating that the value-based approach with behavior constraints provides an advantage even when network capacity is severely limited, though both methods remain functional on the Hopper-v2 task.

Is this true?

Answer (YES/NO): NO